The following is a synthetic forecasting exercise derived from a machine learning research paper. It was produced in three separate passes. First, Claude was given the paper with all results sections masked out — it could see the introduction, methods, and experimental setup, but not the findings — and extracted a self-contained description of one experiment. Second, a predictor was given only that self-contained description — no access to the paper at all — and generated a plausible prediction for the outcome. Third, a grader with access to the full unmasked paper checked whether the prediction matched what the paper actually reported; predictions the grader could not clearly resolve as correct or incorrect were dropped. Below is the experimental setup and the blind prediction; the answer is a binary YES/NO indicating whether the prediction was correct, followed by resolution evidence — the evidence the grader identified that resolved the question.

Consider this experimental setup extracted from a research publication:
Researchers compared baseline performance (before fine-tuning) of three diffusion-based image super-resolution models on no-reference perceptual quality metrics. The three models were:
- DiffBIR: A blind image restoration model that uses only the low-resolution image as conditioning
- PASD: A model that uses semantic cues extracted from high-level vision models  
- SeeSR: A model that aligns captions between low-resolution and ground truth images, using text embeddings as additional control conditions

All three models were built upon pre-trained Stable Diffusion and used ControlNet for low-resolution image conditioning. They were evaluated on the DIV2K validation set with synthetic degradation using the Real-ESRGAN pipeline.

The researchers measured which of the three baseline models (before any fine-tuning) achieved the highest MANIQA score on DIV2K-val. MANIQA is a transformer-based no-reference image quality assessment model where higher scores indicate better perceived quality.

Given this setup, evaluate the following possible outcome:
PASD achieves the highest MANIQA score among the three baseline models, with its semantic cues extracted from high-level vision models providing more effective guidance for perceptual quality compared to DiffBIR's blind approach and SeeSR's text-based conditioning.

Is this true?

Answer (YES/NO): NO